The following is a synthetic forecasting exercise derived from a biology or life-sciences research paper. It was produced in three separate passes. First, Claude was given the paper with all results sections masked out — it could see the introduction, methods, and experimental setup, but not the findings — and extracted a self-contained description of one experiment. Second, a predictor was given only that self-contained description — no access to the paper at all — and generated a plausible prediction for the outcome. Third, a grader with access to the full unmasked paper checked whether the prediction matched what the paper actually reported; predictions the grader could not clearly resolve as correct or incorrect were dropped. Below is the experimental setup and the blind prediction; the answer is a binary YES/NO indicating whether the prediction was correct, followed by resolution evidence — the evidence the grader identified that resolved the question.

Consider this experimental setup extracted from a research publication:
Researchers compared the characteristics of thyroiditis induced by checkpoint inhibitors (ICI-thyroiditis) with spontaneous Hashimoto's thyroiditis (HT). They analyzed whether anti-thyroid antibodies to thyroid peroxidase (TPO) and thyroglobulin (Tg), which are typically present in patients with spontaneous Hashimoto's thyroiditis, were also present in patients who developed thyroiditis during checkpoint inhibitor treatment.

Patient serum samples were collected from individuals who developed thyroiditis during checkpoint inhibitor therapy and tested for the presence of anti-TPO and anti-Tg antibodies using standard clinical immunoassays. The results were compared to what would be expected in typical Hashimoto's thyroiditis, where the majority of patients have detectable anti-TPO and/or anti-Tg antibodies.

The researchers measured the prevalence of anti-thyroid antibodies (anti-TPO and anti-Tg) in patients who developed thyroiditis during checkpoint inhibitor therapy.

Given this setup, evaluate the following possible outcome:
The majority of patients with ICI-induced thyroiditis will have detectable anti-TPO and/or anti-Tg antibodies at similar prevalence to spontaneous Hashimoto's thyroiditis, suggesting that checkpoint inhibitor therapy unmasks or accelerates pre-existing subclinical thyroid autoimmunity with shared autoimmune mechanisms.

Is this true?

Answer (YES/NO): NO